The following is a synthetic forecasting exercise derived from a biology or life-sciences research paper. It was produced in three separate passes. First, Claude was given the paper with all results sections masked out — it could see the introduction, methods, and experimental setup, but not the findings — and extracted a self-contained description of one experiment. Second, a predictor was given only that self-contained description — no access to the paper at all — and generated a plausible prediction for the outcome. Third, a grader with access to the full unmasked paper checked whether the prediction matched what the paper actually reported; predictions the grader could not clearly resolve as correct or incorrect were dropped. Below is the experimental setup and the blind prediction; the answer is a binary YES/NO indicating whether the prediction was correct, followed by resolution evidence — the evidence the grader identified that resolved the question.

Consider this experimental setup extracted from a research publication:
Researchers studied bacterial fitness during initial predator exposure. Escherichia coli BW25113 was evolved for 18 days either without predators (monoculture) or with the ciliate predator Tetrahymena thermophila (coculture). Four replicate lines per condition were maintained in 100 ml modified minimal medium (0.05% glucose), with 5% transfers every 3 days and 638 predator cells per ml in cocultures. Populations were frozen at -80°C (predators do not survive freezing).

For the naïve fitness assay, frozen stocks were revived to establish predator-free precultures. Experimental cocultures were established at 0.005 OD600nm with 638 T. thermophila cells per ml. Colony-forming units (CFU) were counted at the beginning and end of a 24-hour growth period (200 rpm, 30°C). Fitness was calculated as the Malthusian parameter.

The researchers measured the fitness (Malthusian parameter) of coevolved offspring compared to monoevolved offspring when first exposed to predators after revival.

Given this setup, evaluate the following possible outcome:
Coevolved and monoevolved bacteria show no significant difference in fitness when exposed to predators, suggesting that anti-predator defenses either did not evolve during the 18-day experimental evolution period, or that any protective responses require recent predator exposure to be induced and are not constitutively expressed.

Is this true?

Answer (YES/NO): NO